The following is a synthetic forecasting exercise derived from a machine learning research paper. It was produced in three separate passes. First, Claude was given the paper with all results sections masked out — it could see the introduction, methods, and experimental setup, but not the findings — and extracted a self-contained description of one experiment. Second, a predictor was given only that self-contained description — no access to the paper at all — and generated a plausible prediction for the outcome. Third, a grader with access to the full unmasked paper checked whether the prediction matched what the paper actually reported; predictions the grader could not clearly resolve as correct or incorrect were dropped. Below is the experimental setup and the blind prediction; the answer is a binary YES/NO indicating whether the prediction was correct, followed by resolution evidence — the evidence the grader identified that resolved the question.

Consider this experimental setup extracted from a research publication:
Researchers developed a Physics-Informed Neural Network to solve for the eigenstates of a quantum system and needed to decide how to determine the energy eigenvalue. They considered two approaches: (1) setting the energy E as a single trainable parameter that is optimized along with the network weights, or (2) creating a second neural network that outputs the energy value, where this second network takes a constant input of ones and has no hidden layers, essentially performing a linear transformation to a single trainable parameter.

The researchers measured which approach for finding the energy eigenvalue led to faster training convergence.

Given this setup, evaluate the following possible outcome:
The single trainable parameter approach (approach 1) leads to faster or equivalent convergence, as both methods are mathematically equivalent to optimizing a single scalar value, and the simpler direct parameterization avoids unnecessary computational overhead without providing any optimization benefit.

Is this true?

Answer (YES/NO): NO